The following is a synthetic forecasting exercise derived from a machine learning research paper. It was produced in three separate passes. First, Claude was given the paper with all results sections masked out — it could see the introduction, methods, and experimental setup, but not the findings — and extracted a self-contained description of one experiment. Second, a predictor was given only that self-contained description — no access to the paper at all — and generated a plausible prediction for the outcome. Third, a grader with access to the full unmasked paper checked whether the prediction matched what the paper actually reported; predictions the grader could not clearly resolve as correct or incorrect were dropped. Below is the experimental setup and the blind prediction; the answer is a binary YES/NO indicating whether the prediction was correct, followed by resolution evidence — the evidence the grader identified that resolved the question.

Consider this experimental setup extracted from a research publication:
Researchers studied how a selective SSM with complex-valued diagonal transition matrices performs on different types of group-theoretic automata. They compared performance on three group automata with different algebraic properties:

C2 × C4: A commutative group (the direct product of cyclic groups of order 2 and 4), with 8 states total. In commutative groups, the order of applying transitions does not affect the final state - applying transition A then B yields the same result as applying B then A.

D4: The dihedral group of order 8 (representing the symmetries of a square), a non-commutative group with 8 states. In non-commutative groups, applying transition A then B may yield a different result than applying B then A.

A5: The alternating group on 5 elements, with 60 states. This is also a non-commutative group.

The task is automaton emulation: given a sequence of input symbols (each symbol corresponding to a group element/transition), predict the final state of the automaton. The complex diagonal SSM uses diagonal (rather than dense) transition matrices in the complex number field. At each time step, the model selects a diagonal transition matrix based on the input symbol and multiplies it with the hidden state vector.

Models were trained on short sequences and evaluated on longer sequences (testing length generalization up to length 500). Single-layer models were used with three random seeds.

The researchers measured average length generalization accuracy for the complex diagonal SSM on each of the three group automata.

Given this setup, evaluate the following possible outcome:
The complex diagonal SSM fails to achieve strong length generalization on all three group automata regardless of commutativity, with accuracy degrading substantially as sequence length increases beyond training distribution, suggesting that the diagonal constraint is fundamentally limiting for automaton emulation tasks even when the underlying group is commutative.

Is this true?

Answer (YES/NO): NO